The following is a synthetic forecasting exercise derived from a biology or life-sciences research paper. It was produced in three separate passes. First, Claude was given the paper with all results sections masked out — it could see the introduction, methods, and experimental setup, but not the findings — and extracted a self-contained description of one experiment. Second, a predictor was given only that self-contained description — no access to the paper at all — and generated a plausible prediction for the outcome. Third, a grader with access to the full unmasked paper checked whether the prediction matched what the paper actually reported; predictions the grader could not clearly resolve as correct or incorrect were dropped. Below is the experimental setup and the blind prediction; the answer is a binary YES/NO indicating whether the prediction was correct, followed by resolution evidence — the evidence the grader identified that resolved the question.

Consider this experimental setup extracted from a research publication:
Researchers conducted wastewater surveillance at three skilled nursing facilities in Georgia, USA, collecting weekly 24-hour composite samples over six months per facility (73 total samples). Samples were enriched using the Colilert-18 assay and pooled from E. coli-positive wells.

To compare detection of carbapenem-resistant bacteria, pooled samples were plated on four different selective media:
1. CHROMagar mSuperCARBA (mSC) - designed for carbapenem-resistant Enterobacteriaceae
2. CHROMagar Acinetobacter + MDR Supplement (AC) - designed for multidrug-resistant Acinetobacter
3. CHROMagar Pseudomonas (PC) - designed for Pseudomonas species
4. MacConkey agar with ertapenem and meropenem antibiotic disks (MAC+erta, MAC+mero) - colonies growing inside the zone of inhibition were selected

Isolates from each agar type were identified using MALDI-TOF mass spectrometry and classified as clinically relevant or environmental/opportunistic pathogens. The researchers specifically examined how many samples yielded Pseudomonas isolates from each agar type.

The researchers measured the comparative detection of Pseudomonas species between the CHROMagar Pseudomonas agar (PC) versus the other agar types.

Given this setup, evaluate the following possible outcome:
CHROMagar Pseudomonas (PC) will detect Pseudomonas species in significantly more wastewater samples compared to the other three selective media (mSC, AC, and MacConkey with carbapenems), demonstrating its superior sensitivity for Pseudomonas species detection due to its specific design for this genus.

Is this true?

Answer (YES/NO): NO